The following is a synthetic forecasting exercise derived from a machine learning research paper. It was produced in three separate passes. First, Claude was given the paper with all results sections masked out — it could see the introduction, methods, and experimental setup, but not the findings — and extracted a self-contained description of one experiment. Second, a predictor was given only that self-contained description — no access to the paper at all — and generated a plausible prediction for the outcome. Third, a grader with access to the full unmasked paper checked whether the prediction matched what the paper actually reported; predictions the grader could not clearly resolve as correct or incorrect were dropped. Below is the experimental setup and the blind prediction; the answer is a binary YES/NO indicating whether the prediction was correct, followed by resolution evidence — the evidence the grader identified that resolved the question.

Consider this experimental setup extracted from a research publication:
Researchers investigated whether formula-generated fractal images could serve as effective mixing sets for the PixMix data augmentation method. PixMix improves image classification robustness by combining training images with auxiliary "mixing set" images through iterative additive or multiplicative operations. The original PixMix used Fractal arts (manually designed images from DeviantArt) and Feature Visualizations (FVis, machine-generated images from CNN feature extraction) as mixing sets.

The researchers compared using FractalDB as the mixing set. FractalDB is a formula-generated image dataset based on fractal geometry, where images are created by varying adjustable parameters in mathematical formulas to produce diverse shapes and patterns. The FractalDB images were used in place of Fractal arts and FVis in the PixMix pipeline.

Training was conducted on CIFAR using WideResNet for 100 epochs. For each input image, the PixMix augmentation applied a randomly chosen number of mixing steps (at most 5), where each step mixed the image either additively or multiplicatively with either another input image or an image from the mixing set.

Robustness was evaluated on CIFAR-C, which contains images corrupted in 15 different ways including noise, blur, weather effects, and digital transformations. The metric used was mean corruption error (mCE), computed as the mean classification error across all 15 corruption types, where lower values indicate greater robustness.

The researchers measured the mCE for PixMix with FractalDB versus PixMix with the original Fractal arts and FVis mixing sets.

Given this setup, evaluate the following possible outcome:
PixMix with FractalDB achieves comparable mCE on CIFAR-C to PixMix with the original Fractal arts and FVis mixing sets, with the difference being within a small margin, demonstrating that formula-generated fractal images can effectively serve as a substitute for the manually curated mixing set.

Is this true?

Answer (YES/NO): NO